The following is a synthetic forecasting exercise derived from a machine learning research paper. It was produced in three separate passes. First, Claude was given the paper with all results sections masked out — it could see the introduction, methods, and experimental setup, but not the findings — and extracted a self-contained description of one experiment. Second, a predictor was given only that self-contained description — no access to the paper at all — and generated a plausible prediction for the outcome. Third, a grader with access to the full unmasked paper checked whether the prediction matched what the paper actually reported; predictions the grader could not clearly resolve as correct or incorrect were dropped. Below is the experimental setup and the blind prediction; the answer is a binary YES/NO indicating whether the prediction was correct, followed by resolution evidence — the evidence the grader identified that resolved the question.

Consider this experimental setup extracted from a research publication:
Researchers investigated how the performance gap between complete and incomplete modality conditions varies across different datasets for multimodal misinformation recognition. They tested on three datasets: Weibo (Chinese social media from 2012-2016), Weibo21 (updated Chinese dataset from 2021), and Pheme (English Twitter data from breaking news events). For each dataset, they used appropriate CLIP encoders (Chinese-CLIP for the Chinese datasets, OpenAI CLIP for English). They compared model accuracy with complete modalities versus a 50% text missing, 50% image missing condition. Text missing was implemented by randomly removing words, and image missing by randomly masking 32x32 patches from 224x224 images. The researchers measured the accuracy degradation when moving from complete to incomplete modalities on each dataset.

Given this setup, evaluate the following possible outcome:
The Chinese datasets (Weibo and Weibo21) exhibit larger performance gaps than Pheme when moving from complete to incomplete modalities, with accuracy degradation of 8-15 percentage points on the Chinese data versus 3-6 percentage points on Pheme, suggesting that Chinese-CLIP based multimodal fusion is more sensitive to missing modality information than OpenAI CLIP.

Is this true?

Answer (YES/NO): NO